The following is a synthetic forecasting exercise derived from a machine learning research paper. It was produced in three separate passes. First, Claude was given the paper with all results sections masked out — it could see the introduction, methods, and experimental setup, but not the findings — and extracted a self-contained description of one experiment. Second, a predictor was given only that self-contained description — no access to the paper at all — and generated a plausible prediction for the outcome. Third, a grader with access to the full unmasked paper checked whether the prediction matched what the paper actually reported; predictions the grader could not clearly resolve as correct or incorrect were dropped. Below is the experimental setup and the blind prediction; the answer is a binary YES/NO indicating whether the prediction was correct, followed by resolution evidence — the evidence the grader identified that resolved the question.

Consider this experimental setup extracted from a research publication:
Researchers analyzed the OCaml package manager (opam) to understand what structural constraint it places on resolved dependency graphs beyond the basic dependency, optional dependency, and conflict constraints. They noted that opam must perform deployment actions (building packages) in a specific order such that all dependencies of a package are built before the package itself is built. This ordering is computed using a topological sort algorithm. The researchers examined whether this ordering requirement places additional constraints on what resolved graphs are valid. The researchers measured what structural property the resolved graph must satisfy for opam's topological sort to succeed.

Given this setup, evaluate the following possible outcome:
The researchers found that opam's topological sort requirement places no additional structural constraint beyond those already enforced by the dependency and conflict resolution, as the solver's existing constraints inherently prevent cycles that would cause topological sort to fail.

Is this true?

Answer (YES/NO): NO